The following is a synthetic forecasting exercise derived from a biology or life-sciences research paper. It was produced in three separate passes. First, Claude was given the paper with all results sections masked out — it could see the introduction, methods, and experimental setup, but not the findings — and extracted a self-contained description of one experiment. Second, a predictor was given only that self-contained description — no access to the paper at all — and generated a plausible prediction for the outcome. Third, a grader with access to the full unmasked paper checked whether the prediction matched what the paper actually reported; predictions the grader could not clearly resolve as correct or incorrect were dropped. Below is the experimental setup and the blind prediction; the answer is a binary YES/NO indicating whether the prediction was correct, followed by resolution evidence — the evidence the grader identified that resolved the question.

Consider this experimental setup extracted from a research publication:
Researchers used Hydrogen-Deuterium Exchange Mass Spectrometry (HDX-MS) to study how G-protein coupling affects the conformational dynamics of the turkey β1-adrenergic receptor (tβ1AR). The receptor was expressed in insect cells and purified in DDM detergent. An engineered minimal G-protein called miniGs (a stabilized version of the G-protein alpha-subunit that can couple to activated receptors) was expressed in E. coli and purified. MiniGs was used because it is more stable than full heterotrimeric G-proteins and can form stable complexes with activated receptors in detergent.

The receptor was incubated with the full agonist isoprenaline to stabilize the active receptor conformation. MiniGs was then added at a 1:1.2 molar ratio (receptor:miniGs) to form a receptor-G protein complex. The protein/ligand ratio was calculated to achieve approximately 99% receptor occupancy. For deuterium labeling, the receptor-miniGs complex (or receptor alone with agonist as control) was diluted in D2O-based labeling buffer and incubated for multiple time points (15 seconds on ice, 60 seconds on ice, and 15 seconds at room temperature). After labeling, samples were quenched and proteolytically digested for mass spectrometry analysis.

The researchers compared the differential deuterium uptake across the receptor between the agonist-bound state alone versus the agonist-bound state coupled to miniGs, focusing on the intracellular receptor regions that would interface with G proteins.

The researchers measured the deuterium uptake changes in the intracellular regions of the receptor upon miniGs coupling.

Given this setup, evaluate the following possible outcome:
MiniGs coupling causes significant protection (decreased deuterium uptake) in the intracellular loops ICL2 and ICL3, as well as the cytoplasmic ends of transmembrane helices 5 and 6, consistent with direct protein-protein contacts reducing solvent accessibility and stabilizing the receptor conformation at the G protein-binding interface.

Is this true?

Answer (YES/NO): YES